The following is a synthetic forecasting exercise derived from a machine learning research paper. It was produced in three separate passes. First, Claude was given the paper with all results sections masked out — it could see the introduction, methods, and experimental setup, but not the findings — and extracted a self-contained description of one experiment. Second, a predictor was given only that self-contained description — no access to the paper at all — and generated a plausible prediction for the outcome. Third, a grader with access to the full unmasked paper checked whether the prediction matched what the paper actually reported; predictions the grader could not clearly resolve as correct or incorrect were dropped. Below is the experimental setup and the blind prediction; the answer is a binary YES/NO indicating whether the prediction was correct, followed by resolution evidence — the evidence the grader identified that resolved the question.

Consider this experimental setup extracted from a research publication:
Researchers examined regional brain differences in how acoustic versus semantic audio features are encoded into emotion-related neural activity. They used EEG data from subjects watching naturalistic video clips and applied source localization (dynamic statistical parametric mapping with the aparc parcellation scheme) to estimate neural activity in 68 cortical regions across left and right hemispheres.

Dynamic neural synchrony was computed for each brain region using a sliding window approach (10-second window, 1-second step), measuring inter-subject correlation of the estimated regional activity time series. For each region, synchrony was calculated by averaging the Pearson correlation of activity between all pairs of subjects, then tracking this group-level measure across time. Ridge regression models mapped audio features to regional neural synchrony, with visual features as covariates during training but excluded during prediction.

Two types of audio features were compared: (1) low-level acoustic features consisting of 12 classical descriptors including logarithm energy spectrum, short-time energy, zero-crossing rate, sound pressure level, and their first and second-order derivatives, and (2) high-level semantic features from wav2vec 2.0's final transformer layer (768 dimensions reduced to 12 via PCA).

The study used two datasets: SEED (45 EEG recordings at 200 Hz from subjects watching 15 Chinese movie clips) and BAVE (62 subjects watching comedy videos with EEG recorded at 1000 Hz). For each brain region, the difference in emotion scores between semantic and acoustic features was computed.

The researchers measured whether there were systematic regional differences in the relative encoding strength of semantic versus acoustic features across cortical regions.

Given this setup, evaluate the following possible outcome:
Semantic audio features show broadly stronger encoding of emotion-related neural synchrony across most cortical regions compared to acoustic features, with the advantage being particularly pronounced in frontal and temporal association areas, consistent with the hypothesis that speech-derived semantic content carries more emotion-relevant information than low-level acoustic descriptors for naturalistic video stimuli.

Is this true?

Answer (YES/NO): NO